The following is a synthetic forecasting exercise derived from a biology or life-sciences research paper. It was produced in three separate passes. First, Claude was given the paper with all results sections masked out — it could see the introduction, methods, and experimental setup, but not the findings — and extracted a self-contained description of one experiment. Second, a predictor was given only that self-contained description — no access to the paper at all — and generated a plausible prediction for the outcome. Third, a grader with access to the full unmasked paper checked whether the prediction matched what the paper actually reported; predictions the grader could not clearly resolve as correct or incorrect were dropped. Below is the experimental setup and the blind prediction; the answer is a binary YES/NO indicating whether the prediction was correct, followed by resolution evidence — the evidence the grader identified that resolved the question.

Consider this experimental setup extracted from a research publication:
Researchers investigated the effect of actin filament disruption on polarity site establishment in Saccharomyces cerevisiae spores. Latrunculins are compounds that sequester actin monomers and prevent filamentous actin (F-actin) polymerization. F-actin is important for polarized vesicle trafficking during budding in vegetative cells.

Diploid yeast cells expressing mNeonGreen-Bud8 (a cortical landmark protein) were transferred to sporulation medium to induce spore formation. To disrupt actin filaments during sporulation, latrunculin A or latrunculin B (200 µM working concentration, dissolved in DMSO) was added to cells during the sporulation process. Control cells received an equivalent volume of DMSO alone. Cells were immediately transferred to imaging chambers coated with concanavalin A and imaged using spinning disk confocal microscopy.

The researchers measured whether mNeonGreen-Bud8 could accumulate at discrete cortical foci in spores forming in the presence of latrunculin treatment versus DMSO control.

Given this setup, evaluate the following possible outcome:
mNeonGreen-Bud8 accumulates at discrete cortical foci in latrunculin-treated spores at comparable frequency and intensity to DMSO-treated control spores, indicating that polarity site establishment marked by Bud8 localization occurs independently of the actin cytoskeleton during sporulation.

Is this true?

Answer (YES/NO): NO